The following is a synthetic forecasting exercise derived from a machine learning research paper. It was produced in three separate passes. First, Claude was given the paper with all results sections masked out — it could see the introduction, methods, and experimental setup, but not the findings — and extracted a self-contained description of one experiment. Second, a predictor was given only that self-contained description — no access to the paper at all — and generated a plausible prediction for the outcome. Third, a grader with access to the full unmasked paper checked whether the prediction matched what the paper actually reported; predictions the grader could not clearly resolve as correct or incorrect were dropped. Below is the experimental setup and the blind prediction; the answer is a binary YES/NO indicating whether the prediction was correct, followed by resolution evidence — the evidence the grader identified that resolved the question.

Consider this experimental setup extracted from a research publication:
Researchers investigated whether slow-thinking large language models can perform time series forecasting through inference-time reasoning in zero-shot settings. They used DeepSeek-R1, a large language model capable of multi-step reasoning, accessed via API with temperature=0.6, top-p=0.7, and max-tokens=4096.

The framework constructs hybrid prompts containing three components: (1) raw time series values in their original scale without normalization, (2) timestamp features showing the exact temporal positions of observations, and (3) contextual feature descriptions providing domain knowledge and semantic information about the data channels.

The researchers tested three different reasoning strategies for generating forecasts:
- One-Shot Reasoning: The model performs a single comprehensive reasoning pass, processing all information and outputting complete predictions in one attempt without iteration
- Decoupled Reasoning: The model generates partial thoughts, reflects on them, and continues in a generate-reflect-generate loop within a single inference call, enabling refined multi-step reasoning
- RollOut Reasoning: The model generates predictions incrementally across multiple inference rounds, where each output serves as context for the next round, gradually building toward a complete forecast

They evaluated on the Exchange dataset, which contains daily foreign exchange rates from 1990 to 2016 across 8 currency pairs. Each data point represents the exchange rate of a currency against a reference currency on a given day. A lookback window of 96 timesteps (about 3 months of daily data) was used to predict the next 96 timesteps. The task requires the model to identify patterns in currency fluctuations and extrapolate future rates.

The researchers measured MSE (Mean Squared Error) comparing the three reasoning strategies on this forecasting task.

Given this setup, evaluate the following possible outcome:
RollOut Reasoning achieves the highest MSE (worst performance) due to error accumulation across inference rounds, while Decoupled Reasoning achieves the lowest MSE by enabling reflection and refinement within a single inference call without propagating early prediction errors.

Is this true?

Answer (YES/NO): NO